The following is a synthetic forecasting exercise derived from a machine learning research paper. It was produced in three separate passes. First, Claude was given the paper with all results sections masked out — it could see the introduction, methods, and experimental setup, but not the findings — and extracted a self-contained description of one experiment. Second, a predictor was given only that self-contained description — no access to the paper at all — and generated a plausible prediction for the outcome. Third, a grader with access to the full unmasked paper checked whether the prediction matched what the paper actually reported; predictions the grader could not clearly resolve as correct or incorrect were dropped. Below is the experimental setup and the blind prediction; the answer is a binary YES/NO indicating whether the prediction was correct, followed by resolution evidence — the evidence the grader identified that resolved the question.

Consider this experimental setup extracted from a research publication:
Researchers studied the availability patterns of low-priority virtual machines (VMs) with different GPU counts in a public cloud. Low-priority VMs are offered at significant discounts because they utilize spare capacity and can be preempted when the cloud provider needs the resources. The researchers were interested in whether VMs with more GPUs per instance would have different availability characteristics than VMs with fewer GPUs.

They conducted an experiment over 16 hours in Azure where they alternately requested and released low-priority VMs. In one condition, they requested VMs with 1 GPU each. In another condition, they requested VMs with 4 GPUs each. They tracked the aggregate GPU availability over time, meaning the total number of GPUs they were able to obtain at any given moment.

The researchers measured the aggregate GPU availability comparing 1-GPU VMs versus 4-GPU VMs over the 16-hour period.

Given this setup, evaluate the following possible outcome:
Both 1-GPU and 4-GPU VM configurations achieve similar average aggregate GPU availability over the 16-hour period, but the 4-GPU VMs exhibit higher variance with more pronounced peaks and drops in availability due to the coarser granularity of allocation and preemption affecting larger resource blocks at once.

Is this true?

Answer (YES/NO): NO